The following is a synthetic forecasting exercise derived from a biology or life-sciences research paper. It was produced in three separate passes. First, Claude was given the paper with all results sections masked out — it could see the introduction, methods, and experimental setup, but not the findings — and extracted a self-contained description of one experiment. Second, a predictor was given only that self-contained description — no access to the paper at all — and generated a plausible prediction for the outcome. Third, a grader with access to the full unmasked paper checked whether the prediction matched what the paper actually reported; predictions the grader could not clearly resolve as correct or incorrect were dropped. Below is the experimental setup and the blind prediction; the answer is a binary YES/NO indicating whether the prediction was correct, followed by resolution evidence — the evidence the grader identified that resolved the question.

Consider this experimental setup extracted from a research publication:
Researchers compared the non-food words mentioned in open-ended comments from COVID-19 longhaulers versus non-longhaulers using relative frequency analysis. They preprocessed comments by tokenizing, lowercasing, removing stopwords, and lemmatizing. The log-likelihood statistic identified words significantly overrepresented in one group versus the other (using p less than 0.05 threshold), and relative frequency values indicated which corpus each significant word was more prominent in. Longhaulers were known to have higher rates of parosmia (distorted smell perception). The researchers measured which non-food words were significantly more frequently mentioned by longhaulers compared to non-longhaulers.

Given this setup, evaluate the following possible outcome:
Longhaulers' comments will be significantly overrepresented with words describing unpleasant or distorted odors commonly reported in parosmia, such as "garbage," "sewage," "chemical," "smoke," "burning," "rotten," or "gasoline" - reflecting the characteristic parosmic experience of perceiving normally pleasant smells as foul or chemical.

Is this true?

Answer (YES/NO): NO